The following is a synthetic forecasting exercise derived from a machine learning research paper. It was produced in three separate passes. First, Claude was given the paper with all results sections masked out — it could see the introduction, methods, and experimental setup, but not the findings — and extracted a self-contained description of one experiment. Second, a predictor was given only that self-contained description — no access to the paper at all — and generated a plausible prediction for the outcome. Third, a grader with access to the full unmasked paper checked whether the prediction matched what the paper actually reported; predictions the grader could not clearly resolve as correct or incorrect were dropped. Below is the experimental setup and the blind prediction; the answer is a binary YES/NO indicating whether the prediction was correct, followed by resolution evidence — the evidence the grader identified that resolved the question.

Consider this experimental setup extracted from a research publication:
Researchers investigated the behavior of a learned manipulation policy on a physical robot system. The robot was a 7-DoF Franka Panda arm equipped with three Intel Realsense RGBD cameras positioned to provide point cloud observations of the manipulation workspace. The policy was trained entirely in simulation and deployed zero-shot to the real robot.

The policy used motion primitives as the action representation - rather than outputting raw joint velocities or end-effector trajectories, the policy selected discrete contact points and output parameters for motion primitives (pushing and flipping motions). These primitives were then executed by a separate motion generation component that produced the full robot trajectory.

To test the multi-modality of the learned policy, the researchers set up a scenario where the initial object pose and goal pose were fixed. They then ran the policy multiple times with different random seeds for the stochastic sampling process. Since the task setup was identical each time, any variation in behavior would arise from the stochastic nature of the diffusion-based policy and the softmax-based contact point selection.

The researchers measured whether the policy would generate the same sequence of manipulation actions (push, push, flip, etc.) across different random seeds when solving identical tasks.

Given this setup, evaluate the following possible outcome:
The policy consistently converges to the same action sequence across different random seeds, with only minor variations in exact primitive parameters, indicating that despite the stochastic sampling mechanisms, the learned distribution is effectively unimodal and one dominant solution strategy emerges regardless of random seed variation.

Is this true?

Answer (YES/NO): NO